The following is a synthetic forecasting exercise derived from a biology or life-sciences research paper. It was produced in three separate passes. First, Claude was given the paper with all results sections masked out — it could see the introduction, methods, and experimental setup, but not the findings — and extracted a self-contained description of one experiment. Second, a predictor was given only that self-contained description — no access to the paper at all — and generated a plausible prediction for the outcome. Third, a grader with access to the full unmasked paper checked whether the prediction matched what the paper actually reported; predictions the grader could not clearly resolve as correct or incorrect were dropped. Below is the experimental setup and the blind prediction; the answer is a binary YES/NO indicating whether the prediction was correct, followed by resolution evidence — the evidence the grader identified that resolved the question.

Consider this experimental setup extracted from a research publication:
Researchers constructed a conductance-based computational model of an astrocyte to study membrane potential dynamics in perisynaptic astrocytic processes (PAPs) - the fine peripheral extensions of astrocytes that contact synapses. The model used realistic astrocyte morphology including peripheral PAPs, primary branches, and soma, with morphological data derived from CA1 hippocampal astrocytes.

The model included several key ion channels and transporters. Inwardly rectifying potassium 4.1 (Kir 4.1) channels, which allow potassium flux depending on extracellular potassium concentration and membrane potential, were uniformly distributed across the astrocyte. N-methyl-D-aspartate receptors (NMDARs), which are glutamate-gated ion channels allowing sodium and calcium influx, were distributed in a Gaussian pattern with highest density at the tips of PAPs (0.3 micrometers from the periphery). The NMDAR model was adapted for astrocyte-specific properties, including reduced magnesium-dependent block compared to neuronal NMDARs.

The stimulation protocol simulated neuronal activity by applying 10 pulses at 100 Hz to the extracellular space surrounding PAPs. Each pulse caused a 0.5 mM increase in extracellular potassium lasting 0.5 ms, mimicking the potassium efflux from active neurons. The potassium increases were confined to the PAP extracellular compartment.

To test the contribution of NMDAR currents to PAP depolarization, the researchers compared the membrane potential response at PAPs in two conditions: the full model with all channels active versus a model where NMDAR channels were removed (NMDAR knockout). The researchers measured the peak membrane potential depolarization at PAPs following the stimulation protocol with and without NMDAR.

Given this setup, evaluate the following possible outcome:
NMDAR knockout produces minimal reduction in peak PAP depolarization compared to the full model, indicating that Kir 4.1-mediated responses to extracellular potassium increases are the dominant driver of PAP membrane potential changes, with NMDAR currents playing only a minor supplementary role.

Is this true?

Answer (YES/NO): NO